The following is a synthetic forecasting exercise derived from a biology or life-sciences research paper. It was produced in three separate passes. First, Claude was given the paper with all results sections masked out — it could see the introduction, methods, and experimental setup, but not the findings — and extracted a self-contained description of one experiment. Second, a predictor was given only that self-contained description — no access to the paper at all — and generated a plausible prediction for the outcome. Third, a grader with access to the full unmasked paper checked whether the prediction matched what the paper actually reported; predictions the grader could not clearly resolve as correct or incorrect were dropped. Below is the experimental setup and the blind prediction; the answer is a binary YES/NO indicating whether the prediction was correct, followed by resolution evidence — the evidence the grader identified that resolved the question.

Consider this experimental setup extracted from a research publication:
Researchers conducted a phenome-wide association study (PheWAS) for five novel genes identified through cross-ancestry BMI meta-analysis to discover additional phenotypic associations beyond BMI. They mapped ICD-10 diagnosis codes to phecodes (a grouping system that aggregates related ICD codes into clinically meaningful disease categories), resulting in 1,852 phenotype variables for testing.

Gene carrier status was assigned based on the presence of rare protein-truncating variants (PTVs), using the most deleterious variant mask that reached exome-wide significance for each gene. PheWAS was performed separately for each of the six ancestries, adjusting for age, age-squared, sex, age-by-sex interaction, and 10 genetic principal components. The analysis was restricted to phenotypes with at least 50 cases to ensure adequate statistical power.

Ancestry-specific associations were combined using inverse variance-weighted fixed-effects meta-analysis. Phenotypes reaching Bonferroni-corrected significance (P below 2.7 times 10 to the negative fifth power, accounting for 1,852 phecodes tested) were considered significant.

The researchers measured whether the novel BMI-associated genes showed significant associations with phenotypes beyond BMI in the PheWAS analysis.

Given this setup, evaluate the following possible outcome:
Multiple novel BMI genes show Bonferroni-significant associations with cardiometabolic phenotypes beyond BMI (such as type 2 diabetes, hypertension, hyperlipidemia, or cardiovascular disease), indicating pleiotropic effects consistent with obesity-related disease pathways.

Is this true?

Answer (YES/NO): NO